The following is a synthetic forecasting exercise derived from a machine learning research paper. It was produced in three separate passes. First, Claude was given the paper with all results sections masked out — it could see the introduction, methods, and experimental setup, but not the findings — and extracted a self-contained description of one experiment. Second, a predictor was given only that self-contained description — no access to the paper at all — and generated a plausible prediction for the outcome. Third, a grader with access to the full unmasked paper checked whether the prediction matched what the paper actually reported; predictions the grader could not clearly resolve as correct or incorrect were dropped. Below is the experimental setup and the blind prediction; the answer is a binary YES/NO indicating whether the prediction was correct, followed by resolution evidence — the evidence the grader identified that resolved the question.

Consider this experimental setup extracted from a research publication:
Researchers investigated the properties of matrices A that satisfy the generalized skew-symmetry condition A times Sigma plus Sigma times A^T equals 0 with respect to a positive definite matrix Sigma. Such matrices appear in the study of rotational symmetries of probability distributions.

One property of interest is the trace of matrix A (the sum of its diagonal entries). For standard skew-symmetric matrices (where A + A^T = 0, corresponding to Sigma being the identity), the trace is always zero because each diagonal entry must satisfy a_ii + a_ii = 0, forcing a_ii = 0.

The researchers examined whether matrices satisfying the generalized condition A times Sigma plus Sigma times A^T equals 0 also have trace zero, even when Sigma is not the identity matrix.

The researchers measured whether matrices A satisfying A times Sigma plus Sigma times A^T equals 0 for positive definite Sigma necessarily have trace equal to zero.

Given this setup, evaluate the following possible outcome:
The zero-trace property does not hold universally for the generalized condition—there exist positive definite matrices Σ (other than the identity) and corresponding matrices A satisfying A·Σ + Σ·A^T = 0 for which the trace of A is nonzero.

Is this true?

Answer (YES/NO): NO